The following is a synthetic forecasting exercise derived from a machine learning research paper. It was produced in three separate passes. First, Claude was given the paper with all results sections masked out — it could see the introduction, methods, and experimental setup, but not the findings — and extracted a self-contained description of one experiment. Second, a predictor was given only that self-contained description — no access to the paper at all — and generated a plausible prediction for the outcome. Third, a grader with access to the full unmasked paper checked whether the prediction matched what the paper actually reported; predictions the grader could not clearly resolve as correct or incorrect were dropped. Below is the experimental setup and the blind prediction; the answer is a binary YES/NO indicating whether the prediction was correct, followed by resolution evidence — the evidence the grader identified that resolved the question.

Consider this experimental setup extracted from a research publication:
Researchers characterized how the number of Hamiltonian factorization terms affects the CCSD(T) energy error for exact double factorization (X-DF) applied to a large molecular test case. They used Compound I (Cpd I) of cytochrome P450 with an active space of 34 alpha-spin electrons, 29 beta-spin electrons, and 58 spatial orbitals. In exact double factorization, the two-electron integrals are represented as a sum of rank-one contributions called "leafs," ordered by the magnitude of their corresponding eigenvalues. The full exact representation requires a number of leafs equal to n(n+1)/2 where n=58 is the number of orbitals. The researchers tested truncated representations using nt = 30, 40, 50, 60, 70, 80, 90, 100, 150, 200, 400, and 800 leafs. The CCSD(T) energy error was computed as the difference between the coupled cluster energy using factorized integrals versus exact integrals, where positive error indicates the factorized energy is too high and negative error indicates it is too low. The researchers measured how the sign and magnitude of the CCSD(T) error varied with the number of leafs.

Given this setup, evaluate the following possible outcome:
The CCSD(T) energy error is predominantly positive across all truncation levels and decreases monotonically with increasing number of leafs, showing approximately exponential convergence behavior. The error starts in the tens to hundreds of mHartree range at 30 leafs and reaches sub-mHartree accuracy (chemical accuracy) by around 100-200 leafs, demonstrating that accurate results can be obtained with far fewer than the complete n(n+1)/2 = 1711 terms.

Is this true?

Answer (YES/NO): NO